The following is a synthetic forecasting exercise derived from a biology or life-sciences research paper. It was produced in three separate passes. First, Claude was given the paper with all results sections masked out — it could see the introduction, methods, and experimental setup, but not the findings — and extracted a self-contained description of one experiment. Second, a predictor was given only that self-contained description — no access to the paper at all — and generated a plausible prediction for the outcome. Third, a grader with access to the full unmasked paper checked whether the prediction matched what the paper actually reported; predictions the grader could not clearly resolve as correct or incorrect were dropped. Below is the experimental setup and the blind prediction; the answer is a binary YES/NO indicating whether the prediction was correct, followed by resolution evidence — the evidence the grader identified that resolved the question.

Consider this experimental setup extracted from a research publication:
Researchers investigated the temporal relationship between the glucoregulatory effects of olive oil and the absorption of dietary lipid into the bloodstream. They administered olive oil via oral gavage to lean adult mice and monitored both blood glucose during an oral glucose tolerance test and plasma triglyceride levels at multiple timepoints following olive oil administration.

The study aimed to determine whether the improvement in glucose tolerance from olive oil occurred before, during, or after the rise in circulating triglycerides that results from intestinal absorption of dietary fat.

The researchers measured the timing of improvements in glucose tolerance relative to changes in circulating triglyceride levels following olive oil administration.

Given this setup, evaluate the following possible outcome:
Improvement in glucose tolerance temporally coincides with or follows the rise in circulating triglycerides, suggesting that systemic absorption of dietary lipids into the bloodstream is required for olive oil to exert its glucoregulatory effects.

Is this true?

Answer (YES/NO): NO